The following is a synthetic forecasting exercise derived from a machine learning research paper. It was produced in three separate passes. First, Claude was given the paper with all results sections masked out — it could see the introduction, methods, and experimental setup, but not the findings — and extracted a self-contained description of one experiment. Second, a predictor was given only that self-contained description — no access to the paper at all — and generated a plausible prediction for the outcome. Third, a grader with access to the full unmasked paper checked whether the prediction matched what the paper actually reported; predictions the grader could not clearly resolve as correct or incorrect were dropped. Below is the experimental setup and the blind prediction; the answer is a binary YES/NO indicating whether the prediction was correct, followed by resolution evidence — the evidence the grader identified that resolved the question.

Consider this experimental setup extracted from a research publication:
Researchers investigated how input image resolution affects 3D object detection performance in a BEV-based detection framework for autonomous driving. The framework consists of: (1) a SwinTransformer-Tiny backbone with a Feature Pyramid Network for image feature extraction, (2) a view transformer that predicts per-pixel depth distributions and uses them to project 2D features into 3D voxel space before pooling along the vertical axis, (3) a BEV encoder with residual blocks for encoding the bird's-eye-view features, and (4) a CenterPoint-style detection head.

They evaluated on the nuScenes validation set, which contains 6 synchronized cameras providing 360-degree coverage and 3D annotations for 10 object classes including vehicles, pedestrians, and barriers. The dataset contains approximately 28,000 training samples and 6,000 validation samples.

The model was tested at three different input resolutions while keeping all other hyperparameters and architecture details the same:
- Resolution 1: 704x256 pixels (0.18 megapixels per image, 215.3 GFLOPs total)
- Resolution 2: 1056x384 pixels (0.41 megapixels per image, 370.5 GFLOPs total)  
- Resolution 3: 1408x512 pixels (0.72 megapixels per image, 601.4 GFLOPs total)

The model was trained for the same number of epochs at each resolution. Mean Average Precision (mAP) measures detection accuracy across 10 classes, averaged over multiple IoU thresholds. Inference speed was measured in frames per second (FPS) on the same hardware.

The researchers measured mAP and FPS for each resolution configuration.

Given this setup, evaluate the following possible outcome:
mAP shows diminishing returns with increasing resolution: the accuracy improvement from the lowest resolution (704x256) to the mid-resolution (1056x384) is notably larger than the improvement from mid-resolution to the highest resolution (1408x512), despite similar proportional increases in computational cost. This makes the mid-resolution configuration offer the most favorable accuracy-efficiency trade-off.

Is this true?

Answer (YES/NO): NO